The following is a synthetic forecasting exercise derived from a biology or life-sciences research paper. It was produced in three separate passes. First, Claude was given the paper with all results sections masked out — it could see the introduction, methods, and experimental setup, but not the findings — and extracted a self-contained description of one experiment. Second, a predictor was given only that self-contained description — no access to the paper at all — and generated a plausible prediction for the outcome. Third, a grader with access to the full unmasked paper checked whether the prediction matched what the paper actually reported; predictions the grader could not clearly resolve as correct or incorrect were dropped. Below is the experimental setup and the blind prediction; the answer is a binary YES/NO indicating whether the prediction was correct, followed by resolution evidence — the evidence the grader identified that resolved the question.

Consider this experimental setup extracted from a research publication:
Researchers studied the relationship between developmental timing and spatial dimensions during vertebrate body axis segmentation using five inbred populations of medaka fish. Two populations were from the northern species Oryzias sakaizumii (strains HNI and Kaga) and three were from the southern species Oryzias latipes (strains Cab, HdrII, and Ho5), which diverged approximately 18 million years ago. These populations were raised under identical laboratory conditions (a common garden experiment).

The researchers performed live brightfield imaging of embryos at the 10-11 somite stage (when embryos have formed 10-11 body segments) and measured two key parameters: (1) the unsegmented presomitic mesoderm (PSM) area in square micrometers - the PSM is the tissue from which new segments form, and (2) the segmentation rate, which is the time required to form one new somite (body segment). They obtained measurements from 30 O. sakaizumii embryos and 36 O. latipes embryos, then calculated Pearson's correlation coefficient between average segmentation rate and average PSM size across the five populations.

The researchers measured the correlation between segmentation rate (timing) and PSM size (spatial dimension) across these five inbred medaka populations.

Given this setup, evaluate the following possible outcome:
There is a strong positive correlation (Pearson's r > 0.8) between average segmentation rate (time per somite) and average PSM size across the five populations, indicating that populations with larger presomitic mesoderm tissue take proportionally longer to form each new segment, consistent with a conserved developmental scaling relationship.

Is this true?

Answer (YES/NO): YES